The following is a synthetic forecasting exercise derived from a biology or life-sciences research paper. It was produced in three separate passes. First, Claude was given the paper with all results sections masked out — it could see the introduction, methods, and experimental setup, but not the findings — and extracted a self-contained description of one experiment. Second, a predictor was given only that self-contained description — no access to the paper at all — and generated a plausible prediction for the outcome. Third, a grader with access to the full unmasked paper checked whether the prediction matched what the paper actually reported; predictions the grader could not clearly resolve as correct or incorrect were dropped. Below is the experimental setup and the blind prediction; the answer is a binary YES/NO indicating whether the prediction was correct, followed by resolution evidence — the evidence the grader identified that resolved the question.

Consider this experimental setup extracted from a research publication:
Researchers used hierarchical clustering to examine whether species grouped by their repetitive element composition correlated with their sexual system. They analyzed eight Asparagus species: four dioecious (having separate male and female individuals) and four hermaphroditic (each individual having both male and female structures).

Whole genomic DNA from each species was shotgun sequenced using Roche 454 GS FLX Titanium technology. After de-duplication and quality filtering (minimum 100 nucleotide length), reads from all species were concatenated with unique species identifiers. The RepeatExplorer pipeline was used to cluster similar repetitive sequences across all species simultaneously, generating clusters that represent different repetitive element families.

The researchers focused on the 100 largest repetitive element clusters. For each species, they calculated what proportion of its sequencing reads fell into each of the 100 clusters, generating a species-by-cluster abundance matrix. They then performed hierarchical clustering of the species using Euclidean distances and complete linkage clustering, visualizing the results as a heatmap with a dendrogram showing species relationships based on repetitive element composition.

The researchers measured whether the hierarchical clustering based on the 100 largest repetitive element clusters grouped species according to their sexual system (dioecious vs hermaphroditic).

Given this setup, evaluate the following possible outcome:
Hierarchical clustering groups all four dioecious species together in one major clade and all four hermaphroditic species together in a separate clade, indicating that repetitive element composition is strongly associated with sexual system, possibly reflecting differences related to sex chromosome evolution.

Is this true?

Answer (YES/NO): YES